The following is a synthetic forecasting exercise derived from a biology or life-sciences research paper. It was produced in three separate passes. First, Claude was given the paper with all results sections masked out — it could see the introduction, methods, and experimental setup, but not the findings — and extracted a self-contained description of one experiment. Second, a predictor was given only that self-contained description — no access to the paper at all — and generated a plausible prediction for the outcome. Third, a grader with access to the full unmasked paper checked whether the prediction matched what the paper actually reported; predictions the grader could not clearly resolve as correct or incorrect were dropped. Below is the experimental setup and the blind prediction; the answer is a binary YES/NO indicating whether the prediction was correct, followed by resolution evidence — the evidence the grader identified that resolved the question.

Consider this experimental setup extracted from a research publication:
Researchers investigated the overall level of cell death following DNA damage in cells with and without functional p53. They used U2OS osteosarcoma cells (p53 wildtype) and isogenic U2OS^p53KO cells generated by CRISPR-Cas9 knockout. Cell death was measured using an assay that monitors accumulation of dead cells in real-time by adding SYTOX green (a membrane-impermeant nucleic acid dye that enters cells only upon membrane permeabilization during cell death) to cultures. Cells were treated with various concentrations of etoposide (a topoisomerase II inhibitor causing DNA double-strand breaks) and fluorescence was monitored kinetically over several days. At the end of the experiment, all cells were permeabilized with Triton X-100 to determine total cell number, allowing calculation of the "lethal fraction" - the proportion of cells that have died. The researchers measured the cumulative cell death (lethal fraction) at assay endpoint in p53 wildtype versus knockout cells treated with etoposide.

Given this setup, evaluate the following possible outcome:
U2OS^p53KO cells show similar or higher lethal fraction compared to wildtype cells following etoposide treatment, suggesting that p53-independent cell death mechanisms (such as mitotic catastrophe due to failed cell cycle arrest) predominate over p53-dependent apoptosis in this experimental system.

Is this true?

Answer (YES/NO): NO